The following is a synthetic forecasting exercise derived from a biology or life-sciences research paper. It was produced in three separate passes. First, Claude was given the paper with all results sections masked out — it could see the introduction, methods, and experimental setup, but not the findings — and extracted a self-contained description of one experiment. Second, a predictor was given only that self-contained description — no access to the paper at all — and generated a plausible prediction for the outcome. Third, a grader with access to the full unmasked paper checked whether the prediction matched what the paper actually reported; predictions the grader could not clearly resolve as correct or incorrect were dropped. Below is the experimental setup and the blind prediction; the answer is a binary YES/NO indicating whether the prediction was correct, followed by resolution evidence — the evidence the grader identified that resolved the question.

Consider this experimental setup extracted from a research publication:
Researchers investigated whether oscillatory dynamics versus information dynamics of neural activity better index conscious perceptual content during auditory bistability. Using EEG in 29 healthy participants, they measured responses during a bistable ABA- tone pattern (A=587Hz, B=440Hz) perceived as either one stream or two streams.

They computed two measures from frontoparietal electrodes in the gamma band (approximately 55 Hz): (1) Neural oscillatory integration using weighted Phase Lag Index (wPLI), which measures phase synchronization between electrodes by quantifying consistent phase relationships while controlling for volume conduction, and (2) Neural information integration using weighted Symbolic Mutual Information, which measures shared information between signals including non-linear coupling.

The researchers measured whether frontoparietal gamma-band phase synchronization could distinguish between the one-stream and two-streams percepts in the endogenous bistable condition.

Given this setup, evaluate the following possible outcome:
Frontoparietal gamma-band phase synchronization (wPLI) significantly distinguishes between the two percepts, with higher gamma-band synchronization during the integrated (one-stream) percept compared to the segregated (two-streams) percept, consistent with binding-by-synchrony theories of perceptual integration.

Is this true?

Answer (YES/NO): NO